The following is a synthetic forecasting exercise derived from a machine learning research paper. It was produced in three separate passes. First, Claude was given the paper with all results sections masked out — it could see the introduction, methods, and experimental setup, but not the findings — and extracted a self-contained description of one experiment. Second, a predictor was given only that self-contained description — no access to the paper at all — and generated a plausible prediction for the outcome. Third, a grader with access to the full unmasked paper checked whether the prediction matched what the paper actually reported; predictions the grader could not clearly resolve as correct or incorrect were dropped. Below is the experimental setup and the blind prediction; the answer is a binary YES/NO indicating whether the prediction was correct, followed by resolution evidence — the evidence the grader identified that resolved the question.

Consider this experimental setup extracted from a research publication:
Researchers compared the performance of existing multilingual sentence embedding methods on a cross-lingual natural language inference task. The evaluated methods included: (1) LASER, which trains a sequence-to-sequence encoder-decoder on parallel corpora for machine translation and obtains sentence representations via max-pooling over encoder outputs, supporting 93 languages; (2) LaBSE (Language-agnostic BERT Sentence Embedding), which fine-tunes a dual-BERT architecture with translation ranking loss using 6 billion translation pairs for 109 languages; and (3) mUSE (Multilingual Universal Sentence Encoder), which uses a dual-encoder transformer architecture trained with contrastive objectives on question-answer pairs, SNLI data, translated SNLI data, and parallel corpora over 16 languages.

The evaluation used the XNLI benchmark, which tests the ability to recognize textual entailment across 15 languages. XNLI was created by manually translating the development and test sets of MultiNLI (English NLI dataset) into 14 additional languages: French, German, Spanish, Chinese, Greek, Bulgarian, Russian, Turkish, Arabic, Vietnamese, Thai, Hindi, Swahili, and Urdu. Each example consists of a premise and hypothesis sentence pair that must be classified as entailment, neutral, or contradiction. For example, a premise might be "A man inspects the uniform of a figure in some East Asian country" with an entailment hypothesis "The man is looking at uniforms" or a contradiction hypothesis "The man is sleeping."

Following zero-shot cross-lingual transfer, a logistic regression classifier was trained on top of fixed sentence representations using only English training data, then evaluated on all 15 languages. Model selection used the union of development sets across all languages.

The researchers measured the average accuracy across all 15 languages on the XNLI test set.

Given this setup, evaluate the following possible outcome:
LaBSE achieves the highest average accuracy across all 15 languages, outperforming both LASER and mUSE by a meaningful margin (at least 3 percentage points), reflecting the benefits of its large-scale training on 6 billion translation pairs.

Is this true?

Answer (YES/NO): NO